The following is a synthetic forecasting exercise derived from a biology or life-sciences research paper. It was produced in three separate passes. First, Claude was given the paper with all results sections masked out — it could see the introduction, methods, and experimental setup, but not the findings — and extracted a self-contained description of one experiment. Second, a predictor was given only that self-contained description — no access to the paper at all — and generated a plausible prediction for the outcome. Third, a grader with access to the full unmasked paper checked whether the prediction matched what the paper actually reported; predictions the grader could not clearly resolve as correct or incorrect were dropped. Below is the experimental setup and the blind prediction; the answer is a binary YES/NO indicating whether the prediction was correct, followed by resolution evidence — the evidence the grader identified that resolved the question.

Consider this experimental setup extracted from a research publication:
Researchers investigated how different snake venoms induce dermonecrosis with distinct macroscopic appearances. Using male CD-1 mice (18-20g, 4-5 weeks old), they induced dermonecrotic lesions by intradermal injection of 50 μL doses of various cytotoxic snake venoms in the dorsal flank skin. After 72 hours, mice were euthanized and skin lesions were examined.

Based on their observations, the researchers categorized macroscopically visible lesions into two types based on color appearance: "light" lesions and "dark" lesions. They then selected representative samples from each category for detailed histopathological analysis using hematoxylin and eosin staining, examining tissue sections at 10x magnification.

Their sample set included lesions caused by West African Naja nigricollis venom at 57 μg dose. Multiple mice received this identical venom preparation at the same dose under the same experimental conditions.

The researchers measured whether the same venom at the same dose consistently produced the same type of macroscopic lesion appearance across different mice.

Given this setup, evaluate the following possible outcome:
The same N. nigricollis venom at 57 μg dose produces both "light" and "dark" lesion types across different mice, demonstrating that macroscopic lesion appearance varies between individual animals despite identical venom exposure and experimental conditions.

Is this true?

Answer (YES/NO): YES